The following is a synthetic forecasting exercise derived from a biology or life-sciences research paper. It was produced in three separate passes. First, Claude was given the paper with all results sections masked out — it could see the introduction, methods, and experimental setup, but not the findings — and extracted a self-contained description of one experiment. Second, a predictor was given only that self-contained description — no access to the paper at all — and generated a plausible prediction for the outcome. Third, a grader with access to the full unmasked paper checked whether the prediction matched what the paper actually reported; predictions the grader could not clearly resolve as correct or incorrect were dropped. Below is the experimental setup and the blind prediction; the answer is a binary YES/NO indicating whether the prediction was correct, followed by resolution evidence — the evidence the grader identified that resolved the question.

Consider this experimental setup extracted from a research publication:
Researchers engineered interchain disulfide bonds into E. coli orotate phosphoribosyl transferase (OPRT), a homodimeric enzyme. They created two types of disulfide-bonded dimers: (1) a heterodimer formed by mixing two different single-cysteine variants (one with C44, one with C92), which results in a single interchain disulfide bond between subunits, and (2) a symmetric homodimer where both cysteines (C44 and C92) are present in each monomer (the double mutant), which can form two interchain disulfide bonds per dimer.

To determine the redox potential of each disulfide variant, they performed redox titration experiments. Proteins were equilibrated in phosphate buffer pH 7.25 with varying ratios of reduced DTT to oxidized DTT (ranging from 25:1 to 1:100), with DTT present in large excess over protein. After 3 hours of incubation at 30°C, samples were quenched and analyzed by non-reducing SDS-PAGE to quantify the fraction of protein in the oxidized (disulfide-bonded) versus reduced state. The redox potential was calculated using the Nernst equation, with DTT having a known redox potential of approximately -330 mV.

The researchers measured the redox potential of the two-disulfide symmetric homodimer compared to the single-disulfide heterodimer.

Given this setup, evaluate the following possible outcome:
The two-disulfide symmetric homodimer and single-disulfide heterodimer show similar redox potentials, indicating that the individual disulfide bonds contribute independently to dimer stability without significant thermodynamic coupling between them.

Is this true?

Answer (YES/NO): NO